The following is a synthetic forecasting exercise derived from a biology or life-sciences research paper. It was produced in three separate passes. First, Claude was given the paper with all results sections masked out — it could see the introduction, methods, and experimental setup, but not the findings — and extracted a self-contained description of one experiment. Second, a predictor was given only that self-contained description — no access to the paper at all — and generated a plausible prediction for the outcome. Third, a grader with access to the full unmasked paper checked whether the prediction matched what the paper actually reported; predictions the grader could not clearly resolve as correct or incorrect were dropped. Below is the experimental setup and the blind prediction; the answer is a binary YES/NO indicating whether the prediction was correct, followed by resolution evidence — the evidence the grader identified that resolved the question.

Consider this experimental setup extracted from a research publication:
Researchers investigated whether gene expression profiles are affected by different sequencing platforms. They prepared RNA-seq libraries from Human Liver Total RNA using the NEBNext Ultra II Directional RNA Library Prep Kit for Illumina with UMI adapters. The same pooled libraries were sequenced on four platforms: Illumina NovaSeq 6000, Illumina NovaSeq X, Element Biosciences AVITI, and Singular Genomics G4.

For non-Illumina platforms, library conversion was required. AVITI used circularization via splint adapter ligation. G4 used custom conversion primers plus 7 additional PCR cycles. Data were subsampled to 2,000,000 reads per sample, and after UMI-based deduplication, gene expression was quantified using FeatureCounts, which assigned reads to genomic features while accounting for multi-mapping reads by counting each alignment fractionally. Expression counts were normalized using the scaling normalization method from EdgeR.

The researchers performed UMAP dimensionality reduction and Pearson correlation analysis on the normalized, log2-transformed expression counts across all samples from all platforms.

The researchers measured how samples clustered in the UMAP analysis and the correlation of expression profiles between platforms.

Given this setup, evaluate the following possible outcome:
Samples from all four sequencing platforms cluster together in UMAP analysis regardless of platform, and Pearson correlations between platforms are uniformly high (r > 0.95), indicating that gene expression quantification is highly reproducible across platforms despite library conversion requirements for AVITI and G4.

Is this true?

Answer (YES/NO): NO